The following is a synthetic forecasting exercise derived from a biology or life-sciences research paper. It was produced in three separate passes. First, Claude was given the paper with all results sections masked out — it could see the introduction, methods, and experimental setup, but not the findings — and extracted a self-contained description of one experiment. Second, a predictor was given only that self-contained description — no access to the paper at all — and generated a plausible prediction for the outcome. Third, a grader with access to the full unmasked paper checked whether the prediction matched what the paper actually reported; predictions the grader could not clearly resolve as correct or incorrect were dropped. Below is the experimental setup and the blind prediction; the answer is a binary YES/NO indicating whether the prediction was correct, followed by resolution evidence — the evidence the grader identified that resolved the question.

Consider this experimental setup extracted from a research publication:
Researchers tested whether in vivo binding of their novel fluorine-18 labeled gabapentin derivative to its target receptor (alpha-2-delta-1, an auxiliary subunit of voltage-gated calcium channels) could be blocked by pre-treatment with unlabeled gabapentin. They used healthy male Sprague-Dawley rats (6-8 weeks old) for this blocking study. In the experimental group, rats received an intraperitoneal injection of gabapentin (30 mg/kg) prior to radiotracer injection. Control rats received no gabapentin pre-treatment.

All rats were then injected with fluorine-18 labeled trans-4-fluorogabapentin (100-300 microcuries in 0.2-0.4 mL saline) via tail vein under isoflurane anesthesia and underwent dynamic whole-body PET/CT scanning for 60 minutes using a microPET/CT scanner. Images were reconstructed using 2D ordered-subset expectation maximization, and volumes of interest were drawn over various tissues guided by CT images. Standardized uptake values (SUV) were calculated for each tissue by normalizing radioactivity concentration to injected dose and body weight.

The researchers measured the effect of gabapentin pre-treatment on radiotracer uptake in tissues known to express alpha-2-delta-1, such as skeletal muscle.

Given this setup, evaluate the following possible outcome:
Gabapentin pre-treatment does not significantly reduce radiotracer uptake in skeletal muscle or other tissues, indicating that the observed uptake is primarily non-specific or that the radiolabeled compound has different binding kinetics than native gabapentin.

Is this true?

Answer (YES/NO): NO